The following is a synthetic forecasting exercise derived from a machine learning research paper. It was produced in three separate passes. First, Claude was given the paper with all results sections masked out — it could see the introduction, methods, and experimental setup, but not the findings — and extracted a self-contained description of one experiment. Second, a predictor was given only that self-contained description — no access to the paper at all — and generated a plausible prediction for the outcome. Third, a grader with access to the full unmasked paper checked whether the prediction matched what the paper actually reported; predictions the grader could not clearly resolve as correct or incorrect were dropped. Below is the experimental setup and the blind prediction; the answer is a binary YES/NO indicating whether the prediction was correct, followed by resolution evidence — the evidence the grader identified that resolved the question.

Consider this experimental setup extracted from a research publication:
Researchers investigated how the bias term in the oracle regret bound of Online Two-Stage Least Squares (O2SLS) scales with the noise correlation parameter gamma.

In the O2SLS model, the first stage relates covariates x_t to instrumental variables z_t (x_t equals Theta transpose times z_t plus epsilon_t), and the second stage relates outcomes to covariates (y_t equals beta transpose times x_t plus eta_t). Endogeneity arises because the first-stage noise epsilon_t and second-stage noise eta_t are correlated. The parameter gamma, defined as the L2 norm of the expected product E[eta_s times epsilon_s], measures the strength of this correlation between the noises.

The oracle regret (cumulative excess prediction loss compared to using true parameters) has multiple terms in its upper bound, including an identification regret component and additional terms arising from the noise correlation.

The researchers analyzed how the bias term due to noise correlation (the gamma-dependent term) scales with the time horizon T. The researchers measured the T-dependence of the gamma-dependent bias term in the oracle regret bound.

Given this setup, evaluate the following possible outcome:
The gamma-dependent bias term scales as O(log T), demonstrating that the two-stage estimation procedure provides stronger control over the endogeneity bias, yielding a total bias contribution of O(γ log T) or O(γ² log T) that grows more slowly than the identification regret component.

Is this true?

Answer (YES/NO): NO